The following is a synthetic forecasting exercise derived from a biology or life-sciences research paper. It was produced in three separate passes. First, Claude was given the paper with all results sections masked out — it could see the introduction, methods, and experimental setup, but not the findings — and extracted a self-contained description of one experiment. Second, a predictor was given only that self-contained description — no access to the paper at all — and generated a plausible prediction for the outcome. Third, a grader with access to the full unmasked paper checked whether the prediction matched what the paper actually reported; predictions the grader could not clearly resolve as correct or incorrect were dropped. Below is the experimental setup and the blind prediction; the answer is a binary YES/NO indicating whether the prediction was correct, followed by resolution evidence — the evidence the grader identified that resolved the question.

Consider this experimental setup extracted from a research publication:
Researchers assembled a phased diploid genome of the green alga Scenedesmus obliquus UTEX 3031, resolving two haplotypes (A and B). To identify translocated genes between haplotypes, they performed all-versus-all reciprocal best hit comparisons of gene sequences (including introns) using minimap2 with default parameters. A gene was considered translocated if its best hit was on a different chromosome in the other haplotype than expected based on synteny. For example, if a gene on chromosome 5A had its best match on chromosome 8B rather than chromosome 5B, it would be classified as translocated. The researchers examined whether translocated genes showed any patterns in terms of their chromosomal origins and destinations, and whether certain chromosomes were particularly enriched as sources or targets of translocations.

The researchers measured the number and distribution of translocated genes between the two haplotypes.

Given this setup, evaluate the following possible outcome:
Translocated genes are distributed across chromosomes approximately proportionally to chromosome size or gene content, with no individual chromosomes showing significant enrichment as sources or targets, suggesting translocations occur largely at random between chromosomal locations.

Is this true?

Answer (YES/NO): NO